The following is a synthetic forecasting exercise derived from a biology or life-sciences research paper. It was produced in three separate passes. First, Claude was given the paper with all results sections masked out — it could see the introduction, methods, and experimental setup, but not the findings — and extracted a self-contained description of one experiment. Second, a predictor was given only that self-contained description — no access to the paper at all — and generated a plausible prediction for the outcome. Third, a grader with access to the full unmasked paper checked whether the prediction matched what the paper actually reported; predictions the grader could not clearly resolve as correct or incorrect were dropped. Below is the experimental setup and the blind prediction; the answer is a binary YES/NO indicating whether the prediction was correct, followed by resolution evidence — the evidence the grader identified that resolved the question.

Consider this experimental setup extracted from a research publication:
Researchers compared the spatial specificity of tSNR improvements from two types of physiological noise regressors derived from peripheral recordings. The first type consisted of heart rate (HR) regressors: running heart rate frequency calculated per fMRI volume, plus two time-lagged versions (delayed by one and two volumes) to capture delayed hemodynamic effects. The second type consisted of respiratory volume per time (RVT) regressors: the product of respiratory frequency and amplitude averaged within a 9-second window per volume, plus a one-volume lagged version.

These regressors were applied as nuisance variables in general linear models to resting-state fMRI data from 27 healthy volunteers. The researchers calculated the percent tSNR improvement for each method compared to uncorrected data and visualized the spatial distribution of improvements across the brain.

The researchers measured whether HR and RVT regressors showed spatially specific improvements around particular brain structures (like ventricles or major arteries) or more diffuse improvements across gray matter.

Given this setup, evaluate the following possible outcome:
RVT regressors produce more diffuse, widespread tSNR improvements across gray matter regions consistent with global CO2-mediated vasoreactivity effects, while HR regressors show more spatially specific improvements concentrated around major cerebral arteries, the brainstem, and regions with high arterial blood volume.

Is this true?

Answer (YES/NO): NO